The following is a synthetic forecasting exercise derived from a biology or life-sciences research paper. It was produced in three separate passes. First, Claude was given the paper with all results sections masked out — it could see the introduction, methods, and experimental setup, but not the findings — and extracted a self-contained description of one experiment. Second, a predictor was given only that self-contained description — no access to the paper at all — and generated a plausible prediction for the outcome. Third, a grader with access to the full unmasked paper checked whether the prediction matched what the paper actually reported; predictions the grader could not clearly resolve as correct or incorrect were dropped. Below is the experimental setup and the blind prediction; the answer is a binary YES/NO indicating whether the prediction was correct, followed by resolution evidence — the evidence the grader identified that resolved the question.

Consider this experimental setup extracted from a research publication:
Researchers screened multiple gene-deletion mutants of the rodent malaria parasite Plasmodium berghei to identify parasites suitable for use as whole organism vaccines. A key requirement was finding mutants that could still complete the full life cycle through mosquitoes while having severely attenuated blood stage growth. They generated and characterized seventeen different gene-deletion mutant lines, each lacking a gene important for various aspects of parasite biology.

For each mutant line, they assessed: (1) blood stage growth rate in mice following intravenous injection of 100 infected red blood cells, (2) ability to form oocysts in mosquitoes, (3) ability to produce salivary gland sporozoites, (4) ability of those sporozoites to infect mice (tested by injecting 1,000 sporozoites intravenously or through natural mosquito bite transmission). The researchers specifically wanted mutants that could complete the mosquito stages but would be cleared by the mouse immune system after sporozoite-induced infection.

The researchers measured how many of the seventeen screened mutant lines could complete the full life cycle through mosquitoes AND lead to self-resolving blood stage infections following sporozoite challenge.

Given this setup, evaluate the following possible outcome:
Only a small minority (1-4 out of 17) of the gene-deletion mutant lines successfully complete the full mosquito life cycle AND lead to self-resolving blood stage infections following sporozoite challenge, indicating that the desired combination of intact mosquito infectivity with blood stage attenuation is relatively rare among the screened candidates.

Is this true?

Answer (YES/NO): YES